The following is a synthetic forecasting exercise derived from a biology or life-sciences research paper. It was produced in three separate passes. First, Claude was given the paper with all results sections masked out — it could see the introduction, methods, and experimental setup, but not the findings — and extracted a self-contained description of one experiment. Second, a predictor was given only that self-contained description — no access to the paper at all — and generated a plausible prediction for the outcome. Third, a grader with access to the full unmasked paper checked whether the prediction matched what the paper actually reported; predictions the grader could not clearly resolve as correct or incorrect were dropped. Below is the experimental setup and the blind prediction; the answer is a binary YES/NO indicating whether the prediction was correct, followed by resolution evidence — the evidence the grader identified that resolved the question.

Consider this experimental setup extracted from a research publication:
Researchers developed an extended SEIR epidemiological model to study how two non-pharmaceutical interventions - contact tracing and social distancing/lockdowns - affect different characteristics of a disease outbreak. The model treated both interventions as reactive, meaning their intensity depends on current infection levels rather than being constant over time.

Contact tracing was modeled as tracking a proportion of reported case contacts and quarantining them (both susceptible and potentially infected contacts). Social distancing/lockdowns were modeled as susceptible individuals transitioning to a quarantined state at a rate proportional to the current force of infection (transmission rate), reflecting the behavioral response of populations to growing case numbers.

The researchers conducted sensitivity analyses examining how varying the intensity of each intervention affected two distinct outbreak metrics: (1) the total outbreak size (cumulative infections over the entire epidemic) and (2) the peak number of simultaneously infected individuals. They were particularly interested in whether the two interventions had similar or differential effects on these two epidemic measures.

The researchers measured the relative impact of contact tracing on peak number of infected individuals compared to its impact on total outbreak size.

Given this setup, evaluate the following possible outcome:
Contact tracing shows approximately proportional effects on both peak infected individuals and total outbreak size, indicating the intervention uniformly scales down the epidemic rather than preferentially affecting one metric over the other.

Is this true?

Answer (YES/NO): NO